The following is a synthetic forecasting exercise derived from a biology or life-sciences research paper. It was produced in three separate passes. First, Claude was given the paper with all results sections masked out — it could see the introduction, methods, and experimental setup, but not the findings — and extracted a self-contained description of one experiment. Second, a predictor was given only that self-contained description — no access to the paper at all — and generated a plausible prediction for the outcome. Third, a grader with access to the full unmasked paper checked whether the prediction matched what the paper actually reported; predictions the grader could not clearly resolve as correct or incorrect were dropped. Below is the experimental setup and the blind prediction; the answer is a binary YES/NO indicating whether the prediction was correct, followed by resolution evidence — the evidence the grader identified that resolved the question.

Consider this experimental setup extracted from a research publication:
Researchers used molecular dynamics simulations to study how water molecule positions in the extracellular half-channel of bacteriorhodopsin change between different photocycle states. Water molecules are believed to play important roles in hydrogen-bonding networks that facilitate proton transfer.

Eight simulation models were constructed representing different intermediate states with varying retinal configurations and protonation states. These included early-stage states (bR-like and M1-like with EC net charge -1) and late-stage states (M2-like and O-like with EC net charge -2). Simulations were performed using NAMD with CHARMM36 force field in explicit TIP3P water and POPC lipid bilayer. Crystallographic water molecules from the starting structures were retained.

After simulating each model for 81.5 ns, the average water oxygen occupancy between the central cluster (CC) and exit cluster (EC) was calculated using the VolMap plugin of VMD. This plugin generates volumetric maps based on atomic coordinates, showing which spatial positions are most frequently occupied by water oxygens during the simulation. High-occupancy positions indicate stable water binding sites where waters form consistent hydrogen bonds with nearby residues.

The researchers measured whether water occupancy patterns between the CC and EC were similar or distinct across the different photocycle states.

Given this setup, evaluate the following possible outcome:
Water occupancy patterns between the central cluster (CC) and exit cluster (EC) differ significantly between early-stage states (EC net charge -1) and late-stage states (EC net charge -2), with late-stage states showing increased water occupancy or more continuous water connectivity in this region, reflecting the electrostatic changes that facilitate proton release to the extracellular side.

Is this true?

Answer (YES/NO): NO